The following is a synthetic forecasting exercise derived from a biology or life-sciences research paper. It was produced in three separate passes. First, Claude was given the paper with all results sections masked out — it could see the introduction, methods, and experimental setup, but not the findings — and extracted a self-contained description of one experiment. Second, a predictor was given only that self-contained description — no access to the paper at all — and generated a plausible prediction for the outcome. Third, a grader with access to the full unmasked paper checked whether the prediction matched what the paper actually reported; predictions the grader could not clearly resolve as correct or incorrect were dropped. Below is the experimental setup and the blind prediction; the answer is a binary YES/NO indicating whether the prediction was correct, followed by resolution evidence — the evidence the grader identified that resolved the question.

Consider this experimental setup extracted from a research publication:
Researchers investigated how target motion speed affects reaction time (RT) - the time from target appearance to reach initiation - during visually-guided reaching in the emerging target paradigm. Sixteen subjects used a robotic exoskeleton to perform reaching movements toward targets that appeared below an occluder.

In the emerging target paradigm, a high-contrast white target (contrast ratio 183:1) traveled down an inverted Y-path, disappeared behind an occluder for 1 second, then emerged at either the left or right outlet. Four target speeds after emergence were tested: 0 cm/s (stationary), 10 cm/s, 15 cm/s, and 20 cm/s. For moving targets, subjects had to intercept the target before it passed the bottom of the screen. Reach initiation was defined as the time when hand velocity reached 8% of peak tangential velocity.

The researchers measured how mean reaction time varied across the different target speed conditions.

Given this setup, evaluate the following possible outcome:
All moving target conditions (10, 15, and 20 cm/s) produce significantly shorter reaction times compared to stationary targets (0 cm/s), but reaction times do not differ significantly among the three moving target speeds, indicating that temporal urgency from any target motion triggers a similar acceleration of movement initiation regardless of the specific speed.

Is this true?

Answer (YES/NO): NO